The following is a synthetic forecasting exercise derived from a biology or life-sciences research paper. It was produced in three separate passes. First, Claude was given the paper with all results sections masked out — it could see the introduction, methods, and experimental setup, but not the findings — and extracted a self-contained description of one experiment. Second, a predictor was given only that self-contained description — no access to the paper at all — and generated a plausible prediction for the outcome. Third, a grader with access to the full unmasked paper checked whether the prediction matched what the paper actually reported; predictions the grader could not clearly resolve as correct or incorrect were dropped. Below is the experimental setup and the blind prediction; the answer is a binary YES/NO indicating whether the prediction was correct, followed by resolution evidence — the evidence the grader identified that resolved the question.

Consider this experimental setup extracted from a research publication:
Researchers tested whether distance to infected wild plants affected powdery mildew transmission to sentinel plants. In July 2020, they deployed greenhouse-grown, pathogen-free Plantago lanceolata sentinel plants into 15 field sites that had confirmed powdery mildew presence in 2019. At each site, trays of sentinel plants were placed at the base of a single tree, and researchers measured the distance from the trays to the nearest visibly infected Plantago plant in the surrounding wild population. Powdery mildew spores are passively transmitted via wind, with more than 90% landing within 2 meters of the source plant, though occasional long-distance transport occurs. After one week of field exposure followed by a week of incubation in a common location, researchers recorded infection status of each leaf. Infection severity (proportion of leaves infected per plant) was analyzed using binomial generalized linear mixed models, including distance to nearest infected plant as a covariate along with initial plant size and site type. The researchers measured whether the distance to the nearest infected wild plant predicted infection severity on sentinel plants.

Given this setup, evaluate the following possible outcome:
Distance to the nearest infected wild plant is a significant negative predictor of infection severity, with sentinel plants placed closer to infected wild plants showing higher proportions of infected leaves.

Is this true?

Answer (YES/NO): YES